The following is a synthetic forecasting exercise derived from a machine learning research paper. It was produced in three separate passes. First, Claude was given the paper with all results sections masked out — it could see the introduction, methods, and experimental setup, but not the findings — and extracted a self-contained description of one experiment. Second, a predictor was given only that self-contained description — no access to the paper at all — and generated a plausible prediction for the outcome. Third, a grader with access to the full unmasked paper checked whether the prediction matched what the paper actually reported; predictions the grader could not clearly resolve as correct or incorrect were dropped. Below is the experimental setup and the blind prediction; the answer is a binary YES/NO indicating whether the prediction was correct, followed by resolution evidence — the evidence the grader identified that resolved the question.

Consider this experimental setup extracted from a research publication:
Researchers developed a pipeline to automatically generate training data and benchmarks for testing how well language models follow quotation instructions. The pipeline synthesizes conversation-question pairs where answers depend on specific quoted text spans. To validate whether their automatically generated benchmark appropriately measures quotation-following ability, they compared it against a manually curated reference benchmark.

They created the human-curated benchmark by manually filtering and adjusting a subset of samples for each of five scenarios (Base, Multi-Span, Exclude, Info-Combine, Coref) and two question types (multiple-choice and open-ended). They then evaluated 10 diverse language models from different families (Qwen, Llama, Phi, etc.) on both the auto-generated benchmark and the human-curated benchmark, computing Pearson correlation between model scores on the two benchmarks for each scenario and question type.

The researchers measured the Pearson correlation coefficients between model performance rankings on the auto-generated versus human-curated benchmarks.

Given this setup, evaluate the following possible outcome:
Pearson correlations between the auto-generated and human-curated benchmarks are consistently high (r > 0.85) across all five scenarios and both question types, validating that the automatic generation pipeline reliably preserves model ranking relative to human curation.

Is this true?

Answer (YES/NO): NO